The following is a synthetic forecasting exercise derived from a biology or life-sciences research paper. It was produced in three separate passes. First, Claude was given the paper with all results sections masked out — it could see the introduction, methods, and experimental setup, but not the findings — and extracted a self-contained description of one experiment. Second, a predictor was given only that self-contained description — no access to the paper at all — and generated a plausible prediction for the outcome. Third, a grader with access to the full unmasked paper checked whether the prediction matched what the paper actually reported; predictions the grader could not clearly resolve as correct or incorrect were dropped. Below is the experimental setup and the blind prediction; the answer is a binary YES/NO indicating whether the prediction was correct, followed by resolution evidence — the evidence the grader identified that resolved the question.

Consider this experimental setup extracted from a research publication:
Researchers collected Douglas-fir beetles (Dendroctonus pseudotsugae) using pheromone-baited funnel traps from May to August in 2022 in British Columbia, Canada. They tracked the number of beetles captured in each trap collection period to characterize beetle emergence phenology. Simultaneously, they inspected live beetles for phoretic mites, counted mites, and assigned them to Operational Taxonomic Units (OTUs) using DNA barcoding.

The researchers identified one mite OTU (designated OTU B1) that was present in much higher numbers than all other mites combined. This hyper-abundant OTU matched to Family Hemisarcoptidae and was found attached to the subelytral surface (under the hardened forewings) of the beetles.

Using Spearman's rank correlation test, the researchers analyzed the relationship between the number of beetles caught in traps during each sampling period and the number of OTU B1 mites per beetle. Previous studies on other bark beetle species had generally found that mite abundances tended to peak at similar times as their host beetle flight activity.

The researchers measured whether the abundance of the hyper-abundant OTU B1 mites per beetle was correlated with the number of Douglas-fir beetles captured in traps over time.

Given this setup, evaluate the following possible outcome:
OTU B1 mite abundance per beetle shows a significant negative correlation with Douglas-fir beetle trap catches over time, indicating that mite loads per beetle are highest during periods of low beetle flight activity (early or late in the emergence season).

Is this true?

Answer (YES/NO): NO